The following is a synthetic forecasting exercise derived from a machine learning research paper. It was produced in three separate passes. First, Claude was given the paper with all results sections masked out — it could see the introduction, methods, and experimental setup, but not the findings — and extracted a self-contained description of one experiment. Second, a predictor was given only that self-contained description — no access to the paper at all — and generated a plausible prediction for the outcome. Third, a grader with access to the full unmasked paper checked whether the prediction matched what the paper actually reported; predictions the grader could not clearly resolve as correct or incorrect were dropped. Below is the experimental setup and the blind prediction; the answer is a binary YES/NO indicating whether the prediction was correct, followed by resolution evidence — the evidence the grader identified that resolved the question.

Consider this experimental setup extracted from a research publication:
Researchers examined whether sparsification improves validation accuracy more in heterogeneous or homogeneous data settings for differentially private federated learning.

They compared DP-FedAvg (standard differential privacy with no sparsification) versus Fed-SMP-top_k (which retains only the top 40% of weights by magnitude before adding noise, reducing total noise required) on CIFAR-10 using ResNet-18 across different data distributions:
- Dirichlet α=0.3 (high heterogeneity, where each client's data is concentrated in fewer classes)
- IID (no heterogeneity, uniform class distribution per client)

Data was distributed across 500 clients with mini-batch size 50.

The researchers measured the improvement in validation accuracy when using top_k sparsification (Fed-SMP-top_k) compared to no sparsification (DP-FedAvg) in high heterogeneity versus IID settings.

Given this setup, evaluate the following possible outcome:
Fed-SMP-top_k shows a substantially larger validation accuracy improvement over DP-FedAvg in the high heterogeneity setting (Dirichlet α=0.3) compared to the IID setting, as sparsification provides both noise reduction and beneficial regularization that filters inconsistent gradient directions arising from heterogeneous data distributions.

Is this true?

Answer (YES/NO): NO